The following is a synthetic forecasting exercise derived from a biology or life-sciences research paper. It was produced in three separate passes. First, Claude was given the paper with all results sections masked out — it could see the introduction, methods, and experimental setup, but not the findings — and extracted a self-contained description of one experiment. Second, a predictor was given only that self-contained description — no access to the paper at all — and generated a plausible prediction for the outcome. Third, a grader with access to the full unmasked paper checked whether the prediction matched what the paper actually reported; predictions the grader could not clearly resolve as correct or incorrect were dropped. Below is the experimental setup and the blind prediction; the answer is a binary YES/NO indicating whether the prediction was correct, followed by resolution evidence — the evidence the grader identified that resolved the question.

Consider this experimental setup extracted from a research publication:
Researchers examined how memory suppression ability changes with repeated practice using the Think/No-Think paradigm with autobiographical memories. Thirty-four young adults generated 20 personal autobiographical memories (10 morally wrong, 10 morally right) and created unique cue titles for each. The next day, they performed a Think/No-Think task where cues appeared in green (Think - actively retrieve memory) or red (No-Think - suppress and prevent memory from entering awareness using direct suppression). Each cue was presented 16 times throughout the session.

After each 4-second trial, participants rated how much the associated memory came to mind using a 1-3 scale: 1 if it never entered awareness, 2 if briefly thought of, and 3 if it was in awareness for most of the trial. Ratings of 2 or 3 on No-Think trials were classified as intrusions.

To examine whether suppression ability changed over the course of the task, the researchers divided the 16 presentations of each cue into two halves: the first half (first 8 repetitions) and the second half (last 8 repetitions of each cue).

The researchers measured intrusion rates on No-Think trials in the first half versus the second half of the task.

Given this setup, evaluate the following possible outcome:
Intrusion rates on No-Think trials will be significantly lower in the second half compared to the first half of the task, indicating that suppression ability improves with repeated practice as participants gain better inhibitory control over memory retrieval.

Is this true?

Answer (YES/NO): YES